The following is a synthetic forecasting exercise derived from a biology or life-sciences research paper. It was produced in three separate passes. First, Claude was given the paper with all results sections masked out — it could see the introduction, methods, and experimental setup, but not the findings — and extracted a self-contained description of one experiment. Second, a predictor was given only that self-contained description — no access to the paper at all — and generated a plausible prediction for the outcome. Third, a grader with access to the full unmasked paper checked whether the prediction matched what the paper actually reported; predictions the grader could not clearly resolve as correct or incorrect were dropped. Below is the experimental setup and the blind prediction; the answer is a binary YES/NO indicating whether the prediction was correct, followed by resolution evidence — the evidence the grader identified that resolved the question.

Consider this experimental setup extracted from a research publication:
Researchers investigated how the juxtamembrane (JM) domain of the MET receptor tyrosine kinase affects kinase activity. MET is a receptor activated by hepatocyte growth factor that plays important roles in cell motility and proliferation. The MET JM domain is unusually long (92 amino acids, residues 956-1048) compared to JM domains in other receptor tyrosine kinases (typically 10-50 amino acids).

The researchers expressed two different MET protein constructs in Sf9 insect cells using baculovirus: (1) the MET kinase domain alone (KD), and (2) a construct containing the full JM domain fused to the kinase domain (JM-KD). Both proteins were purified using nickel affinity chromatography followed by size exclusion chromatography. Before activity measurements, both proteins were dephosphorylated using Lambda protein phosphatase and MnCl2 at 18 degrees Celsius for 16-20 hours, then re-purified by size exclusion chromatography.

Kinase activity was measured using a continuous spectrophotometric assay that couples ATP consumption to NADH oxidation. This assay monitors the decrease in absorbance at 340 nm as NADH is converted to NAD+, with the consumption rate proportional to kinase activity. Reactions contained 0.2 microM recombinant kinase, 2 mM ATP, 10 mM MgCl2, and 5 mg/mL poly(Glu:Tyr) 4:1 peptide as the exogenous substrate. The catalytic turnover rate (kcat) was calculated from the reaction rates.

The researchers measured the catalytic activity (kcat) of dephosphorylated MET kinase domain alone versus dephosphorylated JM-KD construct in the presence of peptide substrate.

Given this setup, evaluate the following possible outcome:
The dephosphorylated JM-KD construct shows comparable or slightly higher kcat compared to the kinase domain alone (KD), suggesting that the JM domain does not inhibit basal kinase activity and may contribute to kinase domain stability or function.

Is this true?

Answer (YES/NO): NO